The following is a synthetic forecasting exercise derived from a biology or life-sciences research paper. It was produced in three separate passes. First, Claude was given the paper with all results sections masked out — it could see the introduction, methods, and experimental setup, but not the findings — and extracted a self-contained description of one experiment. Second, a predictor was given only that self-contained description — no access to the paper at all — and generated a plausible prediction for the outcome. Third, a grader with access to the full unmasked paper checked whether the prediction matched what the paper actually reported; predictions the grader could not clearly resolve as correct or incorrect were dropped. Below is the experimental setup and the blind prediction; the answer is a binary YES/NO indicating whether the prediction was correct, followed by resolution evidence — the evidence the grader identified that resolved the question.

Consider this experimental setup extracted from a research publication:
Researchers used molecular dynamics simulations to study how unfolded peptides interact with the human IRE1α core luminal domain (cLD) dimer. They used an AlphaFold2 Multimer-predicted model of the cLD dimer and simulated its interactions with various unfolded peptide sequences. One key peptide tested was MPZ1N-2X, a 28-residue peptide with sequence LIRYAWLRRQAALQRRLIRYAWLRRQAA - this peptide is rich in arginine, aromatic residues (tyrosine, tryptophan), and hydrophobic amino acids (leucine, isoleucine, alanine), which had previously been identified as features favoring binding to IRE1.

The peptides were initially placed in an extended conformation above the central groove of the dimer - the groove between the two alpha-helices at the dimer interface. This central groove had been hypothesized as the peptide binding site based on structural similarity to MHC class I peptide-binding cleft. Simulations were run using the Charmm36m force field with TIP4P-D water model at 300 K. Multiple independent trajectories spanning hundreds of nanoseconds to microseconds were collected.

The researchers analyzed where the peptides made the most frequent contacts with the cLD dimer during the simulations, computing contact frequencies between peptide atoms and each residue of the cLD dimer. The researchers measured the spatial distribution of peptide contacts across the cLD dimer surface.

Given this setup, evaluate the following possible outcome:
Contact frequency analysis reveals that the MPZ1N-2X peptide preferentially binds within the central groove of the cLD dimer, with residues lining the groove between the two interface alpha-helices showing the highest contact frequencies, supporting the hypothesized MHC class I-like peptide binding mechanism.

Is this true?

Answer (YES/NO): NO